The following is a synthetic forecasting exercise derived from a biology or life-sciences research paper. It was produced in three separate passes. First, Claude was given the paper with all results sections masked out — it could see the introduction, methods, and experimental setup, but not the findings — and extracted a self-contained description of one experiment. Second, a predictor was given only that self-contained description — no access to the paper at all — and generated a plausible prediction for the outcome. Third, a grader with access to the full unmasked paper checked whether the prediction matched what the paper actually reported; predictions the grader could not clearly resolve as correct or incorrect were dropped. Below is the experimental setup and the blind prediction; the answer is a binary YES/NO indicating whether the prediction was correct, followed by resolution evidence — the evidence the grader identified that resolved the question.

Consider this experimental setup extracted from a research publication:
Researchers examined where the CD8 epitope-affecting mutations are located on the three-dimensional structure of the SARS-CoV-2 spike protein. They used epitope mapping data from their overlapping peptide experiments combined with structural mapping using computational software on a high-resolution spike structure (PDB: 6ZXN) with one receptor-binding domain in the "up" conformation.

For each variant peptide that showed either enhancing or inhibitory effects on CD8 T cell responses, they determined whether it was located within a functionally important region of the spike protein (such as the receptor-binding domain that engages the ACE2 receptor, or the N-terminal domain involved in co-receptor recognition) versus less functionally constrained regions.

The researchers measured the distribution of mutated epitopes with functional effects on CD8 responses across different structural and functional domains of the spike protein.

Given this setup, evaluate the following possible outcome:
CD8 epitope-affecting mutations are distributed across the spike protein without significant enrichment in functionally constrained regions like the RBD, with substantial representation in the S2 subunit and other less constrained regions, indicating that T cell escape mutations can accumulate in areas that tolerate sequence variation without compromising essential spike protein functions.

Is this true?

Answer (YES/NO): NO